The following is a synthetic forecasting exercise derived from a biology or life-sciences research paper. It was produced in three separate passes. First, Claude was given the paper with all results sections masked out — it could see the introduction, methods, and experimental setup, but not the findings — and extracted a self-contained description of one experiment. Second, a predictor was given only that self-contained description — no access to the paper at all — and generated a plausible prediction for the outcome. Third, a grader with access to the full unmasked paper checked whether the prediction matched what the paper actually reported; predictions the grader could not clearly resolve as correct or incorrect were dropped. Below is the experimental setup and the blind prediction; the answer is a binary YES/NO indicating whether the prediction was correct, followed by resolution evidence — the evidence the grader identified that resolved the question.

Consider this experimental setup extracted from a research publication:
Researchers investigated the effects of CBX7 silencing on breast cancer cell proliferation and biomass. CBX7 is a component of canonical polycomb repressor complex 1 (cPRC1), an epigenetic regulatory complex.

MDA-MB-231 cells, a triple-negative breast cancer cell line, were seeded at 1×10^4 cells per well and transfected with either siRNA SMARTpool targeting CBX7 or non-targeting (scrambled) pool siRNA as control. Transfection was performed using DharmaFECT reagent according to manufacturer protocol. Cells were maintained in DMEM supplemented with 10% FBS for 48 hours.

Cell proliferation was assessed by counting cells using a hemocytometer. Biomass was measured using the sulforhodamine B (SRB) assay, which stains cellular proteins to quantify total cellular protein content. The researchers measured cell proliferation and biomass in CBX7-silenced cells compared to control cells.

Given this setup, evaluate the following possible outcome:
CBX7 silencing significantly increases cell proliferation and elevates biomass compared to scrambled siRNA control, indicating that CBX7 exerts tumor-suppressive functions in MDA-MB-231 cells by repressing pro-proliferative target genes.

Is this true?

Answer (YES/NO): YES